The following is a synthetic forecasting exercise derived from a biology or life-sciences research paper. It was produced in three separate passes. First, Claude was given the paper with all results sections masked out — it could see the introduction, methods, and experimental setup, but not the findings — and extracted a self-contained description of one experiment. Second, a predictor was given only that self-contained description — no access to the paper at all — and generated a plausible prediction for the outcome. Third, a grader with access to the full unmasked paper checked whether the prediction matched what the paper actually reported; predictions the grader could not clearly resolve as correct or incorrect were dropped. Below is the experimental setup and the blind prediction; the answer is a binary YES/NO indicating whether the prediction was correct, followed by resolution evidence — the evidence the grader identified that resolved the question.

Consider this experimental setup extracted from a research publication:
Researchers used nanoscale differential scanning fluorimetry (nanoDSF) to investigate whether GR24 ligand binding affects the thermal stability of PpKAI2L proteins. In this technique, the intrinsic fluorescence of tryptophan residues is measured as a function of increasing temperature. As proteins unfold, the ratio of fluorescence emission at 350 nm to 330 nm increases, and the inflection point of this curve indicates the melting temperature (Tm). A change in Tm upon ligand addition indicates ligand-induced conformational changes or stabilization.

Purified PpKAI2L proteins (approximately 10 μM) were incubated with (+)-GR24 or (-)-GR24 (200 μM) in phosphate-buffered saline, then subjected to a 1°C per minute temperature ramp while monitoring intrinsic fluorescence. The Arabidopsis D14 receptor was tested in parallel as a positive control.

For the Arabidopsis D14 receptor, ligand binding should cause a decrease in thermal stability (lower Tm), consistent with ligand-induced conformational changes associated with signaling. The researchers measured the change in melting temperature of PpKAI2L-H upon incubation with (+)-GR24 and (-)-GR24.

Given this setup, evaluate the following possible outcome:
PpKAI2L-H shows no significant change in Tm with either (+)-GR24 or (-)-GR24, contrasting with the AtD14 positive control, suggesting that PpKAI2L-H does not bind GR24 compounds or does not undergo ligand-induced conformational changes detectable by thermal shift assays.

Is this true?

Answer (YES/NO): YES